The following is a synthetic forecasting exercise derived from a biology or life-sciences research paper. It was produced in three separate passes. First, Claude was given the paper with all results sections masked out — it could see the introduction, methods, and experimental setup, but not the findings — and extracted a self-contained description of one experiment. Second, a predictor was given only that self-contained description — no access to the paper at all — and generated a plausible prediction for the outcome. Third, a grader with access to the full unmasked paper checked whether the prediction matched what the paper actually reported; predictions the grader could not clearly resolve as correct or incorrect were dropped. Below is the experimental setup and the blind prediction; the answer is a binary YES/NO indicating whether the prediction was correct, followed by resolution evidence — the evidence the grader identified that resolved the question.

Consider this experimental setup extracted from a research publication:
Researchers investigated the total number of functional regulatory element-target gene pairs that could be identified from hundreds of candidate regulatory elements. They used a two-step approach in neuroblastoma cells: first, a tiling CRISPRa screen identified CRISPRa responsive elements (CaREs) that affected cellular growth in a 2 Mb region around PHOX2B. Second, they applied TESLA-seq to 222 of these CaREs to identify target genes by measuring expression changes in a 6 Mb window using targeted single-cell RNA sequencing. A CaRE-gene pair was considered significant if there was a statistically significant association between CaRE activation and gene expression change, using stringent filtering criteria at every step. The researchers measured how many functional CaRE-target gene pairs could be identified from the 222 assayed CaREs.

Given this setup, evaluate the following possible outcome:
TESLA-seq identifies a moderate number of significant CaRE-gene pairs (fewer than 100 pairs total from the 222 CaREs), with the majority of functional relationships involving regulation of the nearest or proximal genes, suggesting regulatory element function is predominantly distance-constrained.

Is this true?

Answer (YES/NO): NO